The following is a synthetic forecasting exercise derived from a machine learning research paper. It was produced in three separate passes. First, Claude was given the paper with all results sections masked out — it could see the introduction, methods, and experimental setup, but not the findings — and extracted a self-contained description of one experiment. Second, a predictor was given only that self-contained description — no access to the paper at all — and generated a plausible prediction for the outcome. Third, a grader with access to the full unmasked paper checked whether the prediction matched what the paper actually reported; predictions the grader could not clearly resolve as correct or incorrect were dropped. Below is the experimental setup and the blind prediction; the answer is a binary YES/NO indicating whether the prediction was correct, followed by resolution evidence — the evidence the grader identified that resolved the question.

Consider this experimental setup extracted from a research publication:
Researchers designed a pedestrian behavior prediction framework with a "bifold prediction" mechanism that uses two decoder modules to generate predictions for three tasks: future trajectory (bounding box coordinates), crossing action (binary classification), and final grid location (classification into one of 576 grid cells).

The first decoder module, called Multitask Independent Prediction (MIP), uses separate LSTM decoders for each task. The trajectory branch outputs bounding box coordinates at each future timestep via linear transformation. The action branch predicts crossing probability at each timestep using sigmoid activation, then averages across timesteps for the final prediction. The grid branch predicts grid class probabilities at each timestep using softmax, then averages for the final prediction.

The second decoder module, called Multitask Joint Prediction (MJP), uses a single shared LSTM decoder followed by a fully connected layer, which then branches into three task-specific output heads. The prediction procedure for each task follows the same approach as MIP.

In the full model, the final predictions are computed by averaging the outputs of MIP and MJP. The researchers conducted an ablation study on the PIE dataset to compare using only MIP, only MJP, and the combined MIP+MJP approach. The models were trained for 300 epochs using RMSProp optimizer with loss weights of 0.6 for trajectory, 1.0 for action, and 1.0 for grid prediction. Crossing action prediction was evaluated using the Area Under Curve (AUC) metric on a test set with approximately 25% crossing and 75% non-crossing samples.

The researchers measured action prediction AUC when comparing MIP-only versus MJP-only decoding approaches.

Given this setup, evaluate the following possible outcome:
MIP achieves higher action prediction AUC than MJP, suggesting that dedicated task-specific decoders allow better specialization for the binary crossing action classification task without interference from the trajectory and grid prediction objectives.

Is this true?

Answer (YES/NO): NO